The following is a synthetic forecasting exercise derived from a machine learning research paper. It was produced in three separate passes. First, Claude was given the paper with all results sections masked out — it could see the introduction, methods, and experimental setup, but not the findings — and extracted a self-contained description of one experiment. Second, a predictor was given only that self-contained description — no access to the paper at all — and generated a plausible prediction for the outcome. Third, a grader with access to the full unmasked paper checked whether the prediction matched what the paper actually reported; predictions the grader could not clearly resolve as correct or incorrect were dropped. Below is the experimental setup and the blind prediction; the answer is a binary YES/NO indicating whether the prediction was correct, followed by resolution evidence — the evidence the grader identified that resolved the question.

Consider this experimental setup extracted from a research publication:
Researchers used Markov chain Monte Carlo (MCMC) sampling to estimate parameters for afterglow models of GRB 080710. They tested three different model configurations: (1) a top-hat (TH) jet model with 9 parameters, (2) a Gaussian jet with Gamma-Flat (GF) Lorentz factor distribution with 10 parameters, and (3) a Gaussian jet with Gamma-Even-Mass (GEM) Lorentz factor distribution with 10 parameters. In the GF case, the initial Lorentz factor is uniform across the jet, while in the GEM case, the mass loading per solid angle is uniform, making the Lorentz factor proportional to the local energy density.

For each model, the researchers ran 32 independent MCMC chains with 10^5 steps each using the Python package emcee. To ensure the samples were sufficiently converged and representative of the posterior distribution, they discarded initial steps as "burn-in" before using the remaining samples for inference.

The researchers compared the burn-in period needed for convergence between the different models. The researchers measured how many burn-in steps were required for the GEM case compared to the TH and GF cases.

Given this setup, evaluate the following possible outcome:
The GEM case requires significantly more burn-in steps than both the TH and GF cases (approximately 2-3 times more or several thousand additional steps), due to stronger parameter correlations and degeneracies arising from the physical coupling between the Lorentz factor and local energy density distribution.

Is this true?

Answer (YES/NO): NO